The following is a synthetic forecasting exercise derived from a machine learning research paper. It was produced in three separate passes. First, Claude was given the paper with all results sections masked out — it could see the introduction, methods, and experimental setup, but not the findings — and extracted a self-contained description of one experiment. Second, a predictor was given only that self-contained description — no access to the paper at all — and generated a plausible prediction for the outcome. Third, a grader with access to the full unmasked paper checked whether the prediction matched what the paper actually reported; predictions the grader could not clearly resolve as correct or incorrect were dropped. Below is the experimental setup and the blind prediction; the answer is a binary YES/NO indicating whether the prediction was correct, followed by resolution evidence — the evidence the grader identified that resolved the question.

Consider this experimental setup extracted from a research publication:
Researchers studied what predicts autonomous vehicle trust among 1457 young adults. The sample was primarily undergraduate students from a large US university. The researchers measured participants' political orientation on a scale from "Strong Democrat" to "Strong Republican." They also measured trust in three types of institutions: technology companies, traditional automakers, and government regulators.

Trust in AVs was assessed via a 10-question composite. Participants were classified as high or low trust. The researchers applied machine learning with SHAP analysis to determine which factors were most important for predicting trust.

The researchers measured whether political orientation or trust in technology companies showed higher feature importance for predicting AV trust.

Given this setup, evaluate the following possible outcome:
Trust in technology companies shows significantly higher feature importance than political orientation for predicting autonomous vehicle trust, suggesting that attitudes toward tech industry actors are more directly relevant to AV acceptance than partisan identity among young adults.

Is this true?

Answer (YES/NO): YES